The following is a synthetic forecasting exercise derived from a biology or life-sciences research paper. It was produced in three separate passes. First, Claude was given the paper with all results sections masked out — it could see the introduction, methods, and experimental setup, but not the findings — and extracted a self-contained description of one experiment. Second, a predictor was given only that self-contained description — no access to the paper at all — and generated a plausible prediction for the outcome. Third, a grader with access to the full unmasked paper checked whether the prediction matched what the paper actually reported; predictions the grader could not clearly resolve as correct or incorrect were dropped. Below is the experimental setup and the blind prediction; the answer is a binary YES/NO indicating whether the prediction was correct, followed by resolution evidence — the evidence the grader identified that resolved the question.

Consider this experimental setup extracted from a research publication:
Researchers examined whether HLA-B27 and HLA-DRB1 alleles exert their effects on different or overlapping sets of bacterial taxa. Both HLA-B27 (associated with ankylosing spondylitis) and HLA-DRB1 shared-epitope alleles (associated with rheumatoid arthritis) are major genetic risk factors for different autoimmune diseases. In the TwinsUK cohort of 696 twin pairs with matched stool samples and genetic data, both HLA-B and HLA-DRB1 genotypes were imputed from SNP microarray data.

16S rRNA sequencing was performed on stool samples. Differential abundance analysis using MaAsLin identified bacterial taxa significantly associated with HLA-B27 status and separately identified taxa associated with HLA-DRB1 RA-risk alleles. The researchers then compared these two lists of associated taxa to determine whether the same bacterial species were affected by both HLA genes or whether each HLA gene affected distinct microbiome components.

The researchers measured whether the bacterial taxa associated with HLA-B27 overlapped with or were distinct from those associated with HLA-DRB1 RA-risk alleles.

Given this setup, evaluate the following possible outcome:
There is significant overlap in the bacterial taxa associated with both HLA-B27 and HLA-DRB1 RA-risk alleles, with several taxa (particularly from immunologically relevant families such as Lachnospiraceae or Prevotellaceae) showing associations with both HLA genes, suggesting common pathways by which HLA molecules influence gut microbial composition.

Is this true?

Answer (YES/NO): NO